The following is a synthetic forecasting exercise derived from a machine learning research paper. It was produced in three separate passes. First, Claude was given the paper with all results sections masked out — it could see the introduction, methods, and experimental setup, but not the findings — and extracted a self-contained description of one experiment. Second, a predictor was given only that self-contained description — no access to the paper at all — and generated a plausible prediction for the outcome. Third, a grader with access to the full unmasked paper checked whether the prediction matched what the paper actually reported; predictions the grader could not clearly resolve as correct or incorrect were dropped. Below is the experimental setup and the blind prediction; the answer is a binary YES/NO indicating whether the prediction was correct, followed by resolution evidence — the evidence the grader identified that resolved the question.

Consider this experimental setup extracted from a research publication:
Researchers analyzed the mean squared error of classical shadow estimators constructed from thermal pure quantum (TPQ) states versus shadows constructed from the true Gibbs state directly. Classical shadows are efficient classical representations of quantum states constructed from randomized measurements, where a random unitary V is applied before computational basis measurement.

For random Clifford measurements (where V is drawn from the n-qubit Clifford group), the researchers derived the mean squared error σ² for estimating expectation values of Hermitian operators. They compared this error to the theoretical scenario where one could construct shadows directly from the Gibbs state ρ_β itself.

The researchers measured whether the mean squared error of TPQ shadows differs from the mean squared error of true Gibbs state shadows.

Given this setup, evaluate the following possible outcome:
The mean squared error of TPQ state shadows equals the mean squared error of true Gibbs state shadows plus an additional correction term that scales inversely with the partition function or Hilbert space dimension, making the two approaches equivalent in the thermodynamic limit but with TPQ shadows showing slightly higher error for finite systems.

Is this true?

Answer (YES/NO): NO